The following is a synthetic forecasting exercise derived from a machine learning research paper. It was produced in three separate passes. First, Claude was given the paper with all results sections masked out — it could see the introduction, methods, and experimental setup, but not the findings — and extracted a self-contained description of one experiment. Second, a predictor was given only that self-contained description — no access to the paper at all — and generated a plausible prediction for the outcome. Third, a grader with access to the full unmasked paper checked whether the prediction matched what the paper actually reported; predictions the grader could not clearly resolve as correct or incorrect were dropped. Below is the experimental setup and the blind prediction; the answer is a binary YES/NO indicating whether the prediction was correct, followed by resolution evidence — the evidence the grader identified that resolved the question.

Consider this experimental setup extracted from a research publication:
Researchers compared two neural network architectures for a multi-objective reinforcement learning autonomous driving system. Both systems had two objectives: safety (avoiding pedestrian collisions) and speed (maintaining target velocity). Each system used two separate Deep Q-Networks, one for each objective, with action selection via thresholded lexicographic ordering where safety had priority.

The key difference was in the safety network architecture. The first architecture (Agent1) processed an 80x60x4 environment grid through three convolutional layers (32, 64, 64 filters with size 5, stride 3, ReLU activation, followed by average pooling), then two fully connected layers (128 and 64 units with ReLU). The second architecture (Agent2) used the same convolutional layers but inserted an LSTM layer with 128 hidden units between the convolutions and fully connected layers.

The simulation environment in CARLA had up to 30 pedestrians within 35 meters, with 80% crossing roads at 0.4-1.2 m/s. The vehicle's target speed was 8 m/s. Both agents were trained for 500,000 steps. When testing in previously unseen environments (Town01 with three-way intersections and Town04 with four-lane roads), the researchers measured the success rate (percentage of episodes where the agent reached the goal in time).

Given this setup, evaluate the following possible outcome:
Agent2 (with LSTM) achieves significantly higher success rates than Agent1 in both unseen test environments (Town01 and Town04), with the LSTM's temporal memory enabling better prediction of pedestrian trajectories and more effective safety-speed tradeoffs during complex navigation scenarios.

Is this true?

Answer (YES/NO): NO